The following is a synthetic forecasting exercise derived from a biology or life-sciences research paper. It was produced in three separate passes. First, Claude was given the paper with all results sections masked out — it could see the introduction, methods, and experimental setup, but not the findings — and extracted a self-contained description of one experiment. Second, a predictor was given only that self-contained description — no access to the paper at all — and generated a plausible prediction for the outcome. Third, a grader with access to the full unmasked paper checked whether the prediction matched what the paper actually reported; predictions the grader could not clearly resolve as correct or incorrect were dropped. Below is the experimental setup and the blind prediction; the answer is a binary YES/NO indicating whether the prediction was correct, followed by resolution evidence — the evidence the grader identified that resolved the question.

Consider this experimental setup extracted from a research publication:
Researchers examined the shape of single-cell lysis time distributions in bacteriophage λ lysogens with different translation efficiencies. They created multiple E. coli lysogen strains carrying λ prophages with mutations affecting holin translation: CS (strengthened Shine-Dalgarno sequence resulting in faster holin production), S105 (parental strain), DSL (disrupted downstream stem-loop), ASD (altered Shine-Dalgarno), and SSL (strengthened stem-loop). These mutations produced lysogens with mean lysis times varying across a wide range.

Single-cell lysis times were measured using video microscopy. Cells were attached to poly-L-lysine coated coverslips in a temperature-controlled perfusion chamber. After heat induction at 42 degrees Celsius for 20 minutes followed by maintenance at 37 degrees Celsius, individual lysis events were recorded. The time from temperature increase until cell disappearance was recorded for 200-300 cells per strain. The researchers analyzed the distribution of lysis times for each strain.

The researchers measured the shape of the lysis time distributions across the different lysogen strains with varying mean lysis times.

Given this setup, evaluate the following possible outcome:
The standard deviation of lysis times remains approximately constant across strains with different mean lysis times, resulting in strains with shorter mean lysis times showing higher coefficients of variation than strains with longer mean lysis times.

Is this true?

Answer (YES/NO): NO